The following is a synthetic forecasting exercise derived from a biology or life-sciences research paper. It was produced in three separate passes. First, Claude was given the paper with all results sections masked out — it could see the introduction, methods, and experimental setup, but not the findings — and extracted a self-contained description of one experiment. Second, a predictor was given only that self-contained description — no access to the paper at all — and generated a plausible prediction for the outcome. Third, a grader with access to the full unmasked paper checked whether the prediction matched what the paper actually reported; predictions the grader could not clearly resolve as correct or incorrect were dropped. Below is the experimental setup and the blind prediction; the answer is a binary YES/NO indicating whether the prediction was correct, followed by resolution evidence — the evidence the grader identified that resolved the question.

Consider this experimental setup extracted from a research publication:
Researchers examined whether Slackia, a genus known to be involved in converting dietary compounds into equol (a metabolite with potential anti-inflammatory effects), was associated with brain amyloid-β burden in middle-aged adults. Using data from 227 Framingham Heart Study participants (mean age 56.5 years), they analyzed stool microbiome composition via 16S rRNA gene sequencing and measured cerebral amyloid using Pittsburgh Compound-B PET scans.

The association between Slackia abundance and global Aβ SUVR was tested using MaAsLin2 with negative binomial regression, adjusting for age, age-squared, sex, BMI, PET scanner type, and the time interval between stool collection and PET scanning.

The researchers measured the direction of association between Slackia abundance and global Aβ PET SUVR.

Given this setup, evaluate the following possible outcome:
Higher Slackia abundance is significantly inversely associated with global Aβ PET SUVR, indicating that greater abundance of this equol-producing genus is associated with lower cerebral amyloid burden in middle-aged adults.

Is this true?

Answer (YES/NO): YES